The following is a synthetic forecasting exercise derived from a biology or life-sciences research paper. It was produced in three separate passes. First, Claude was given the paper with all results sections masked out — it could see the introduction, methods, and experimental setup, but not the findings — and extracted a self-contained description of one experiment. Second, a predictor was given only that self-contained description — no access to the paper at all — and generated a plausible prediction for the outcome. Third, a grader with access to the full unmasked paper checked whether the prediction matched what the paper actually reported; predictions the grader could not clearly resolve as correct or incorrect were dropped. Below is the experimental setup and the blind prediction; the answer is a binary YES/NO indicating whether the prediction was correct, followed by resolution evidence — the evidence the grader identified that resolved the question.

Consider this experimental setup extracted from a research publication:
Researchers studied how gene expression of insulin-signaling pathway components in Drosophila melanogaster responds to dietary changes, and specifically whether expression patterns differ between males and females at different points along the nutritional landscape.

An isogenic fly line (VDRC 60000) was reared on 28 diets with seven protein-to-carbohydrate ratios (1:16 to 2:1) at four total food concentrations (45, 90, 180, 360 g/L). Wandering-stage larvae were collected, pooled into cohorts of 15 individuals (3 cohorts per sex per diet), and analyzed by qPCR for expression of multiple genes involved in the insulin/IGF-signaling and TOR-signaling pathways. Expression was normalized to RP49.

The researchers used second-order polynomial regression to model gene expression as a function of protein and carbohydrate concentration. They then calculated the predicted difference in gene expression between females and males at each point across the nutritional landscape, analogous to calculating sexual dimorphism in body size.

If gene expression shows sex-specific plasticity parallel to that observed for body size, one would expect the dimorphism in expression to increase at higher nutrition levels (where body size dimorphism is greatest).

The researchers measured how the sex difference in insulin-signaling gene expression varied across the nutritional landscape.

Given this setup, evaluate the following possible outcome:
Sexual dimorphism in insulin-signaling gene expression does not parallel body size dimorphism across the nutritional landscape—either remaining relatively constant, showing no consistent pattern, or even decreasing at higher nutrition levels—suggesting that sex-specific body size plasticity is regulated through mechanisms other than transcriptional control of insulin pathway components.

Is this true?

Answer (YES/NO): YES